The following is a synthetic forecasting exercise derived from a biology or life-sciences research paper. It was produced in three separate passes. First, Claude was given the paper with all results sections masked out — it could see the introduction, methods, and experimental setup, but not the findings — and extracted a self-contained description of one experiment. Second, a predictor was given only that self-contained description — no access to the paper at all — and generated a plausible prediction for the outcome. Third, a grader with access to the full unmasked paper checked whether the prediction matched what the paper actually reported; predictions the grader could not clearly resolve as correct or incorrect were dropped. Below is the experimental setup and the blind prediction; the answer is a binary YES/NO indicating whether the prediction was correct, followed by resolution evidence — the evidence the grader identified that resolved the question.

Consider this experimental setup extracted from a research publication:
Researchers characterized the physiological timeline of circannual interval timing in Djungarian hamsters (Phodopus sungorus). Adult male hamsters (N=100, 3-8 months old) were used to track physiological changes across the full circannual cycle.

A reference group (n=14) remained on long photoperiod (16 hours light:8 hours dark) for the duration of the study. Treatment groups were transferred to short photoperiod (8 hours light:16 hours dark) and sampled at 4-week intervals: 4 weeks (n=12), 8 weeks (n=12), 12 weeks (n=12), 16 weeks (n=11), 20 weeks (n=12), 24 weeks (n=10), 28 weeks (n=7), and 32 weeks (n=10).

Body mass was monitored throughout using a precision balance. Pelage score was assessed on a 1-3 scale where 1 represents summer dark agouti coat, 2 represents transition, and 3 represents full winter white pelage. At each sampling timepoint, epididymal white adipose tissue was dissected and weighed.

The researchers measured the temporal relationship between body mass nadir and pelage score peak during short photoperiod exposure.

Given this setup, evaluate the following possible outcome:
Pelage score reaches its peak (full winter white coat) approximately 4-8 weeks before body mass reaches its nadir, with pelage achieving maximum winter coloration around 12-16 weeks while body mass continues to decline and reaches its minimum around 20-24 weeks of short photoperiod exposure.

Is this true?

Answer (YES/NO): NO